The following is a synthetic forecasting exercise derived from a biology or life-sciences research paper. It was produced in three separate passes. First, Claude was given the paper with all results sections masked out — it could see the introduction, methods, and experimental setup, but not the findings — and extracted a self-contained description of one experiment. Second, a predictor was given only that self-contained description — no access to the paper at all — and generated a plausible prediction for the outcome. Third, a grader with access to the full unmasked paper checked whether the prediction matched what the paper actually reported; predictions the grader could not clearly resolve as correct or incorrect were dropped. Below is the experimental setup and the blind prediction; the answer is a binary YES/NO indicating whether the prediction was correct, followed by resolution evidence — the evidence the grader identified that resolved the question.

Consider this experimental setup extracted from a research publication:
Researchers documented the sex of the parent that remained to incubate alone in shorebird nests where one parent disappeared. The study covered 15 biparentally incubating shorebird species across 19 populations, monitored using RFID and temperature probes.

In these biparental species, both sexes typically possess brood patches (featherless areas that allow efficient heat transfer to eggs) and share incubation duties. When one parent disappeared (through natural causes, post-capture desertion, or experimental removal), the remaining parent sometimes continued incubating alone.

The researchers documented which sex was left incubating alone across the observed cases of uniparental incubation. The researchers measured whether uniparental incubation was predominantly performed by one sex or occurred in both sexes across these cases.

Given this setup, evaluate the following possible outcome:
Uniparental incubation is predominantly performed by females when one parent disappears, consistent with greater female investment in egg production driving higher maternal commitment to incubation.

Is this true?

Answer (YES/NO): NO